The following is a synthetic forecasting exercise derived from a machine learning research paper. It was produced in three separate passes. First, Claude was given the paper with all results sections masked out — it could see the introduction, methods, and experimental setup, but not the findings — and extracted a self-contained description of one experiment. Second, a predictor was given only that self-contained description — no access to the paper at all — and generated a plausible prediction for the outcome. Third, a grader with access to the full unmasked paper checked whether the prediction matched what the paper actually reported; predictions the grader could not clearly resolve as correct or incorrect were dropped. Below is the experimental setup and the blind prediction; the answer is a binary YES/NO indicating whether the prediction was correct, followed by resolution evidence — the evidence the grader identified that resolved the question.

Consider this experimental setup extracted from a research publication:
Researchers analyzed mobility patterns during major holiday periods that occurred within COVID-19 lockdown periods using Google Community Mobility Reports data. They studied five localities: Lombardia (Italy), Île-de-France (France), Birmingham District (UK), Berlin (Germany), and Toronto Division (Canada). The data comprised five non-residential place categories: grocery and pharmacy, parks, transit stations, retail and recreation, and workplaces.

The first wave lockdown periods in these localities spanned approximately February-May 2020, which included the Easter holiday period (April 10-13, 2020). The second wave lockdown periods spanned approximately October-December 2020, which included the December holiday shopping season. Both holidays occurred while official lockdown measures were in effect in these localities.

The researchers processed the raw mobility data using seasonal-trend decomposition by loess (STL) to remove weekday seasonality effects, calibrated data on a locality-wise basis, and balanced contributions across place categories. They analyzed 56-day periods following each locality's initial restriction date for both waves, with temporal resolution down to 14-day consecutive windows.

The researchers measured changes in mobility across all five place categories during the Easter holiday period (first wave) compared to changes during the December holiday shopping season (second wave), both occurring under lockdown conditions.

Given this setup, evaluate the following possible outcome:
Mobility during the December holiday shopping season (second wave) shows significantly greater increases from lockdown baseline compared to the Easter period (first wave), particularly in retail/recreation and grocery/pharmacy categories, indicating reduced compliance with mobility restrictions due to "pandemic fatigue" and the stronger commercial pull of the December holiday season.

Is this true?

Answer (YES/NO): YES